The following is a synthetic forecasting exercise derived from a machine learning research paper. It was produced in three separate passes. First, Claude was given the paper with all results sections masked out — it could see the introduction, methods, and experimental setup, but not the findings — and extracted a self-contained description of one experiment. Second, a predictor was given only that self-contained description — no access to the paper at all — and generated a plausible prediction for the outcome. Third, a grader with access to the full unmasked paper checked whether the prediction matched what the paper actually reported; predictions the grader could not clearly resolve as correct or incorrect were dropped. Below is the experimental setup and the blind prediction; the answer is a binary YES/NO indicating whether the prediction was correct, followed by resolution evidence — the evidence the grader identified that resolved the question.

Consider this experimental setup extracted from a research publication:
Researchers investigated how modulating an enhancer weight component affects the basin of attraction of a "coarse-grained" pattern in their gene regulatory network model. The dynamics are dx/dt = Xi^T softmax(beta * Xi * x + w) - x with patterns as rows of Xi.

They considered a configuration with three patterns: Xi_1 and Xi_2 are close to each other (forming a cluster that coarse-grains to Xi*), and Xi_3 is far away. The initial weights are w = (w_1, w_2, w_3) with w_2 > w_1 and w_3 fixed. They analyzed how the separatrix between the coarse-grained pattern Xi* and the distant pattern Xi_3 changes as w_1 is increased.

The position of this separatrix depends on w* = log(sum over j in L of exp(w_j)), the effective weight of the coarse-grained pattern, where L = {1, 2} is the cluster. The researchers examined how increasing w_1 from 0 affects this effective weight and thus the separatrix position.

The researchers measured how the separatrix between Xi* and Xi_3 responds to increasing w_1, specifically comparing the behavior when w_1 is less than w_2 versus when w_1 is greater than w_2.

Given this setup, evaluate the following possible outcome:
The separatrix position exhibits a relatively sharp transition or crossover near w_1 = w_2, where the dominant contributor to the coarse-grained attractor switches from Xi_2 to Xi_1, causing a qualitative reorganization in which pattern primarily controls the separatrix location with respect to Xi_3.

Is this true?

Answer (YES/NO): YES